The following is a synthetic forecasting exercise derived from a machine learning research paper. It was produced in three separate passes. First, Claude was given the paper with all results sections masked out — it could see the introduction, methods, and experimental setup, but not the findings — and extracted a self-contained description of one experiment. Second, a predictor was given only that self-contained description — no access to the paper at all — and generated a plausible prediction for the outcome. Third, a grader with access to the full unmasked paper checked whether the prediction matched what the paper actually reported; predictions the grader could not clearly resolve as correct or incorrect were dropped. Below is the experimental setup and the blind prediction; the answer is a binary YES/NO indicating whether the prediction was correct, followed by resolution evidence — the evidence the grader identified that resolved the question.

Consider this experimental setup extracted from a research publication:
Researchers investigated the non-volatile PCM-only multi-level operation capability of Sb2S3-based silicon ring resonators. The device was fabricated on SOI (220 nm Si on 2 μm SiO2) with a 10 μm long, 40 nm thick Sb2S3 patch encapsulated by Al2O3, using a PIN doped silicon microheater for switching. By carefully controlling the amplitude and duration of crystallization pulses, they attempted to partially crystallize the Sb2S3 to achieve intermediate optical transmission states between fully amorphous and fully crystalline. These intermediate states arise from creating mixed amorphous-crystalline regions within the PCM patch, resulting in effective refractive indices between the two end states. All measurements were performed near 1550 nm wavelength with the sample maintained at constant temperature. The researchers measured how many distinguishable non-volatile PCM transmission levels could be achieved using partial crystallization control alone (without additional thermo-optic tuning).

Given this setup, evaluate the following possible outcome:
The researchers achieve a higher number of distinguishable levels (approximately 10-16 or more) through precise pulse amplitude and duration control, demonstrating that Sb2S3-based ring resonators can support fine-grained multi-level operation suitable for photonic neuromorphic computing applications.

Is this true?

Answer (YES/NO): NO